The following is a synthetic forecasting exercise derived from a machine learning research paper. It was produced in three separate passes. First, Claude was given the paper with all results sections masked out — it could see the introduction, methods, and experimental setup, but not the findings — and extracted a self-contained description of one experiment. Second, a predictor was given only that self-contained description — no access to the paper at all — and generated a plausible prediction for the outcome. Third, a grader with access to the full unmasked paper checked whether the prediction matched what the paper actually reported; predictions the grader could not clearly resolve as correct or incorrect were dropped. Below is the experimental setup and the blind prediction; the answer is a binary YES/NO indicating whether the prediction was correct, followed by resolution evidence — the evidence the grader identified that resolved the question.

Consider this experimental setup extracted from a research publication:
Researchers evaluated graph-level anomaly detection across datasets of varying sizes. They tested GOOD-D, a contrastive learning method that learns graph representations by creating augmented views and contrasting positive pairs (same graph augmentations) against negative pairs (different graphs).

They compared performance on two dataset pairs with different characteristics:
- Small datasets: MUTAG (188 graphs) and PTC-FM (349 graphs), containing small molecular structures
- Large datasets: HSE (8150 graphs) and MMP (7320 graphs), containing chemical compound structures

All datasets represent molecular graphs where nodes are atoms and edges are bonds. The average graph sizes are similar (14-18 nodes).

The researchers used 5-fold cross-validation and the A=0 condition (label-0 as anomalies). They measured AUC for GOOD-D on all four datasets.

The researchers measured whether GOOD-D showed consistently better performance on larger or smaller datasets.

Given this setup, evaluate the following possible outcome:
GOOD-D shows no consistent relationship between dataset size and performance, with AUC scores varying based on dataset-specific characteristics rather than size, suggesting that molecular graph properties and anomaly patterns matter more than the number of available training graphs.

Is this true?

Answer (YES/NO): YES